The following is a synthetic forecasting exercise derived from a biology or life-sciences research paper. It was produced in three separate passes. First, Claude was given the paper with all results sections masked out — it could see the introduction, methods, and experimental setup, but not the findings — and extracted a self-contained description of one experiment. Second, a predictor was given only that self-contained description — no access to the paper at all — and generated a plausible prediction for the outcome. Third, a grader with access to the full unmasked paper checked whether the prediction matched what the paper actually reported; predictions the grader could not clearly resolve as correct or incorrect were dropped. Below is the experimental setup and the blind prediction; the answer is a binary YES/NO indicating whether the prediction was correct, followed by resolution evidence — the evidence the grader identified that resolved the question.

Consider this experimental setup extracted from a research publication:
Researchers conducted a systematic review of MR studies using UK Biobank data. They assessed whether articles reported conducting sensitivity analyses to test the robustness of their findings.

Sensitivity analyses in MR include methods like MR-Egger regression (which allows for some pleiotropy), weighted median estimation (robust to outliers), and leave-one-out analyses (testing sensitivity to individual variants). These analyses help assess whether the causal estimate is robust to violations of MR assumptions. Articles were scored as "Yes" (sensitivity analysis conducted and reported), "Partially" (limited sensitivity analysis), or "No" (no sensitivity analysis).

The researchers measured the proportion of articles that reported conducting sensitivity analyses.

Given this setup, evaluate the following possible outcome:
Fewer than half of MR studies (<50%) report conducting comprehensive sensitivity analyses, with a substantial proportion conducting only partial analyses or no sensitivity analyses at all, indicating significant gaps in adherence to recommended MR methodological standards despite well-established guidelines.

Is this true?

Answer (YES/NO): NO